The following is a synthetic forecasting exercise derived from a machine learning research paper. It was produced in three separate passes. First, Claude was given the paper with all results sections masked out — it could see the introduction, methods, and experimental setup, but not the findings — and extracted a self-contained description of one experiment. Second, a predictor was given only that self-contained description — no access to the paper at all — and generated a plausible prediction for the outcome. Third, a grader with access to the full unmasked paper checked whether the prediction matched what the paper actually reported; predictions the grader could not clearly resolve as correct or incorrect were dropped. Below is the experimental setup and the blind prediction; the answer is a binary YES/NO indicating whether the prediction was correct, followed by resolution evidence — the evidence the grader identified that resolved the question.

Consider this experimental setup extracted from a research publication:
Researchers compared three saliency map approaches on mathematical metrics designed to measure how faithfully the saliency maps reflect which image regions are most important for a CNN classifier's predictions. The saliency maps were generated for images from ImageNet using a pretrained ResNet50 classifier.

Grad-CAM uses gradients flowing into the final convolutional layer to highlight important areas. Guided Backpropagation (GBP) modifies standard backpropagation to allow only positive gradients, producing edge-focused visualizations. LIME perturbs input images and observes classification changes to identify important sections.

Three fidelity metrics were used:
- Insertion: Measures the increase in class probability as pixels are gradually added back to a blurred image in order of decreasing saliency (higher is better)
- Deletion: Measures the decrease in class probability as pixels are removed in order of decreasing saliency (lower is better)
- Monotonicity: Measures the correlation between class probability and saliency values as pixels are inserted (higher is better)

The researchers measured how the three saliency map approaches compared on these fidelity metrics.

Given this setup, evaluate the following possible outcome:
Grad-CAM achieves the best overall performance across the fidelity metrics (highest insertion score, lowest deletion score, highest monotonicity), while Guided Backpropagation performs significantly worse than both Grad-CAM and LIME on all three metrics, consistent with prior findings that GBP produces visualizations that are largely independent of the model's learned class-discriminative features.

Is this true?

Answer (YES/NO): NO